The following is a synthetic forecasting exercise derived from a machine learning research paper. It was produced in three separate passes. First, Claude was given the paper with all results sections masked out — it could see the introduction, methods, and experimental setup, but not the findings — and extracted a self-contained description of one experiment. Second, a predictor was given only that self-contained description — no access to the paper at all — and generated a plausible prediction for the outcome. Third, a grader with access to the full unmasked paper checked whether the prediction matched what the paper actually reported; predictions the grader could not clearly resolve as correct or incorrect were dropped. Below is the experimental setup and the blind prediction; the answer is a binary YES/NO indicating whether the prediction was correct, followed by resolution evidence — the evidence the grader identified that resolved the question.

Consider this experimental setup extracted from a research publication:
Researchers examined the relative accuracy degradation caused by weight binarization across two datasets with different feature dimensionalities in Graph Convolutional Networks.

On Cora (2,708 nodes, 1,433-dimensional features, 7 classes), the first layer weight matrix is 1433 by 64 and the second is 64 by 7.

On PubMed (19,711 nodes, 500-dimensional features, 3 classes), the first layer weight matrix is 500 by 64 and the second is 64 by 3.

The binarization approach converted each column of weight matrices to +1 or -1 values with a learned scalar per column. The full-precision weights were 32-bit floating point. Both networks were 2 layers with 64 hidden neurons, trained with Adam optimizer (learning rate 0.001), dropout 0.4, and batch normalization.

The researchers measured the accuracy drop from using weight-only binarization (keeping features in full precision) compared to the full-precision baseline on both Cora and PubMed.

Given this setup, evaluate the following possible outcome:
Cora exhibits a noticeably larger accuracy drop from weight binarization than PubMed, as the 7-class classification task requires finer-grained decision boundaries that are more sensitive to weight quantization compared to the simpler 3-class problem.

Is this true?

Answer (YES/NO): NO